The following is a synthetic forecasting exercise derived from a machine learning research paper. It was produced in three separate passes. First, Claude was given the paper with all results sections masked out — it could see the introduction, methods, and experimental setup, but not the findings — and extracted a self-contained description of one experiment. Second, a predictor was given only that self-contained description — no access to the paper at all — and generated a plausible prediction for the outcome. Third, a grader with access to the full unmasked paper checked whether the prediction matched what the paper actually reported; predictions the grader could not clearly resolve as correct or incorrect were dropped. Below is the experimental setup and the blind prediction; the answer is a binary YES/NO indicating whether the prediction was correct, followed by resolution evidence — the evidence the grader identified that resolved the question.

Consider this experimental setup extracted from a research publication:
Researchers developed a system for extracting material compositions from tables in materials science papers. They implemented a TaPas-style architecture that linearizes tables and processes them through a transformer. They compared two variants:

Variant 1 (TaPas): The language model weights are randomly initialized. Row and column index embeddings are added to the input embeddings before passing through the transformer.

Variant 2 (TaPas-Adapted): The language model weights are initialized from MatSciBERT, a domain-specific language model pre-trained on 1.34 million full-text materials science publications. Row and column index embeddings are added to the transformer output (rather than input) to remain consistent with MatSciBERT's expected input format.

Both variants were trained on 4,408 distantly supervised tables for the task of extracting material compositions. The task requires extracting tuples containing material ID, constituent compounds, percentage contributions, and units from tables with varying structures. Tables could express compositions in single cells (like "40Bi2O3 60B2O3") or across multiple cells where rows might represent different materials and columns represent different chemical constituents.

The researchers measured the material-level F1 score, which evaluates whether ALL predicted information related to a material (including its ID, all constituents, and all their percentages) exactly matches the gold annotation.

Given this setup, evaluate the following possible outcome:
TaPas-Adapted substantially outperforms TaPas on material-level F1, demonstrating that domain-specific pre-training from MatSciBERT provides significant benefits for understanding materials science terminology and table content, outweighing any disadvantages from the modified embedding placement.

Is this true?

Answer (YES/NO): YES